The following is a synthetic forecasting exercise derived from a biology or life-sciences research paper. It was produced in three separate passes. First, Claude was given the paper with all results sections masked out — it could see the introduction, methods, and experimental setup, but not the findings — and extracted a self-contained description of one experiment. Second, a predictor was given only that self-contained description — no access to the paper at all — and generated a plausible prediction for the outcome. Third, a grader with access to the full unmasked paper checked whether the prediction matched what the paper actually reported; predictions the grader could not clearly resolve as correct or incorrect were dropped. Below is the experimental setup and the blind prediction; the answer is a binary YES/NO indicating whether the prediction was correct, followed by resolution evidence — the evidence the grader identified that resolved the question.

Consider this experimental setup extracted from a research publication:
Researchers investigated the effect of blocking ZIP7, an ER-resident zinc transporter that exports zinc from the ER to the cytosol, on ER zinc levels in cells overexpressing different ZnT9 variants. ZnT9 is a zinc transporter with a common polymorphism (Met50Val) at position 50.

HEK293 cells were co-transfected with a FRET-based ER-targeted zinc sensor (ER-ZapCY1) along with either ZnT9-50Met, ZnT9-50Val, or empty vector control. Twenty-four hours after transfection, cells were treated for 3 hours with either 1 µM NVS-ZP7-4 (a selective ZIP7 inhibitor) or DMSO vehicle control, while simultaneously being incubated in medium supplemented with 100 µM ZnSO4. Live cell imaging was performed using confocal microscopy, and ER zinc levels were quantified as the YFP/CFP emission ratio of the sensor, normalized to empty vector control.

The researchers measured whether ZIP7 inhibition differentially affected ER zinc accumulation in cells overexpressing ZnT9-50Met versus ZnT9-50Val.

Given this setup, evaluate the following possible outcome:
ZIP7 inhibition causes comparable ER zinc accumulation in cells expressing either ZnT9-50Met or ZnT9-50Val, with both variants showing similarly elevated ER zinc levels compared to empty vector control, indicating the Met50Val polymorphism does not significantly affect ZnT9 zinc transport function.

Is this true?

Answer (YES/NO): NO